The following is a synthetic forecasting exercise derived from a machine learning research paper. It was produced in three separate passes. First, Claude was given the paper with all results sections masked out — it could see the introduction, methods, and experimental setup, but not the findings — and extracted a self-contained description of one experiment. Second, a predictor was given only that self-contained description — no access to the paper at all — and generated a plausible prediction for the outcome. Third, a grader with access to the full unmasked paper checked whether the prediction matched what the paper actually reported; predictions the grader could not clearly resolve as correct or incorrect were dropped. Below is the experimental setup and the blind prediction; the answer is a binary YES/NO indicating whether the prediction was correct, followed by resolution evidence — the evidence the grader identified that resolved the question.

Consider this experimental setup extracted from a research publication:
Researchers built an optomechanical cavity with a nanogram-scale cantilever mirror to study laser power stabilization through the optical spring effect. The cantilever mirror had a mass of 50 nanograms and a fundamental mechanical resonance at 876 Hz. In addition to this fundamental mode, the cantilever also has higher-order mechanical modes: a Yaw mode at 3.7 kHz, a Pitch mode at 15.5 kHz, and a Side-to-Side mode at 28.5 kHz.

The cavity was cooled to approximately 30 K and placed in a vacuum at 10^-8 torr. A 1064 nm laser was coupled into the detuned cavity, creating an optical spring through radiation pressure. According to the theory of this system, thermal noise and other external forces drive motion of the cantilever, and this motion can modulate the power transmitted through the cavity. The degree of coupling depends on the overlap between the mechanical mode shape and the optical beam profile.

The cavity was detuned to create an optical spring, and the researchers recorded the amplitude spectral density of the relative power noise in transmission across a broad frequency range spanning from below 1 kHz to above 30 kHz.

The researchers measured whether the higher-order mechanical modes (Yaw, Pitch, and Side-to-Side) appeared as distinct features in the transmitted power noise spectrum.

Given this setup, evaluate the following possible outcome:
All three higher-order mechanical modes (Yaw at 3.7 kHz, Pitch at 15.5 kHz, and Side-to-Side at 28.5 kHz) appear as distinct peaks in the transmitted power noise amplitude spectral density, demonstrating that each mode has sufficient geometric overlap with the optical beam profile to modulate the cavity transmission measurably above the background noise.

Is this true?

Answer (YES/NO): YES